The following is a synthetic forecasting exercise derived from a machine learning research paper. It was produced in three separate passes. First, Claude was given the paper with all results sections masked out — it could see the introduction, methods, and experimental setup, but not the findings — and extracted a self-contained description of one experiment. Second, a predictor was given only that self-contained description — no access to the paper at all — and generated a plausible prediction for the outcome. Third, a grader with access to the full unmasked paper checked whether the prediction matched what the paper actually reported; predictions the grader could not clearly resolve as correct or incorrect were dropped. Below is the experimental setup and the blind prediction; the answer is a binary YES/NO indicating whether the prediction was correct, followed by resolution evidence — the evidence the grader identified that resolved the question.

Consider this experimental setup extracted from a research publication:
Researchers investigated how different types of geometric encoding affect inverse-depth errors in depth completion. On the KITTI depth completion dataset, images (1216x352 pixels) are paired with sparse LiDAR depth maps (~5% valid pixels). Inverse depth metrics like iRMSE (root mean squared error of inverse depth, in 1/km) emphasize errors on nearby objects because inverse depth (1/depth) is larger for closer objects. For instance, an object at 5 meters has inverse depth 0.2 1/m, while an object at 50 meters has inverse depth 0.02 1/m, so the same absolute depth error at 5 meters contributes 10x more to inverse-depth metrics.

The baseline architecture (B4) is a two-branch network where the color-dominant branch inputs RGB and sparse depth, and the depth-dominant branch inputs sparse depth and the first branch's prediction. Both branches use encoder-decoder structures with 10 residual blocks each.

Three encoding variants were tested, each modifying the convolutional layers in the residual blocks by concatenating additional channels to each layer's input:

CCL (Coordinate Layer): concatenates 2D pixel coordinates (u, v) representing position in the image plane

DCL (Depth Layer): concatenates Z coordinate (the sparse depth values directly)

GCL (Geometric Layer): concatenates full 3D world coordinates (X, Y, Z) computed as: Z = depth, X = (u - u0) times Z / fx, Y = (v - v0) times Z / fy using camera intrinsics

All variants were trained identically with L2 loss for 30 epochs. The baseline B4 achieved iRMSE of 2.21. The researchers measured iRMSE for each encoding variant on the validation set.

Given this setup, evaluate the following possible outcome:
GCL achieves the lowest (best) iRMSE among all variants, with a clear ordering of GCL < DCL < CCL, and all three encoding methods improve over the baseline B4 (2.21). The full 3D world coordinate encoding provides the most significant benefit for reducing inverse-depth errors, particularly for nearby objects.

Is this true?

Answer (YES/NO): NO